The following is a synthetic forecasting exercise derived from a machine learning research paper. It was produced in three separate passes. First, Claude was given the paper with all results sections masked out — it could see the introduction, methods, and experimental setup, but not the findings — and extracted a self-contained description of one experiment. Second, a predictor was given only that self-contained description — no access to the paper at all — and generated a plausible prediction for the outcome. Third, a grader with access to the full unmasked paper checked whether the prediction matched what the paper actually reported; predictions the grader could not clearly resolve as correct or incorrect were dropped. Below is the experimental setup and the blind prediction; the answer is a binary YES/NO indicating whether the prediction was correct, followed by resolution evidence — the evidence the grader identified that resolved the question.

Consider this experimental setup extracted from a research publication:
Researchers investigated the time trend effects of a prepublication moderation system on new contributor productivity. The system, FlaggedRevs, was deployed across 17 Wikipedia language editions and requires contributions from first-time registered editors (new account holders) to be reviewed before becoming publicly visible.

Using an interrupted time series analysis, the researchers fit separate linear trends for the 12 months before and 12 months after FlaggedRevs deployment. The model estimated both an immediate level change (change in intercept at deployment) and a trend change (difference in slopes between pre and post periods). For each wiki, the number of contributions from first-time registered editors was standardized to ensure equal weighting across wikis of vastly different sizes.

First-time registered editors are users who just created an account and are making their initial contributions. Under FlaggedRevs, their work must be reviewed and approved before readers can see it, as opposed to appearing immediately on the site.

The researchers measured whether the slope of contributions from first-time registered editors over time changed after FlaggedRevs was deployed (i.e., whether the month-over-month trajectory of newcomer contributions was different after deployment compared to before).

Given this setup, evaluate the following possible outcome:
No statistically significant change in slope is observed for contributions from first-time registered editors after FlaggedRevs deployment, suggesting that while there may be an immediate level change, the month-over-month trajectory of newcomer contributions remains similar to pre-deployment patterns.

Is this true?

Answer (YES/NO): YES